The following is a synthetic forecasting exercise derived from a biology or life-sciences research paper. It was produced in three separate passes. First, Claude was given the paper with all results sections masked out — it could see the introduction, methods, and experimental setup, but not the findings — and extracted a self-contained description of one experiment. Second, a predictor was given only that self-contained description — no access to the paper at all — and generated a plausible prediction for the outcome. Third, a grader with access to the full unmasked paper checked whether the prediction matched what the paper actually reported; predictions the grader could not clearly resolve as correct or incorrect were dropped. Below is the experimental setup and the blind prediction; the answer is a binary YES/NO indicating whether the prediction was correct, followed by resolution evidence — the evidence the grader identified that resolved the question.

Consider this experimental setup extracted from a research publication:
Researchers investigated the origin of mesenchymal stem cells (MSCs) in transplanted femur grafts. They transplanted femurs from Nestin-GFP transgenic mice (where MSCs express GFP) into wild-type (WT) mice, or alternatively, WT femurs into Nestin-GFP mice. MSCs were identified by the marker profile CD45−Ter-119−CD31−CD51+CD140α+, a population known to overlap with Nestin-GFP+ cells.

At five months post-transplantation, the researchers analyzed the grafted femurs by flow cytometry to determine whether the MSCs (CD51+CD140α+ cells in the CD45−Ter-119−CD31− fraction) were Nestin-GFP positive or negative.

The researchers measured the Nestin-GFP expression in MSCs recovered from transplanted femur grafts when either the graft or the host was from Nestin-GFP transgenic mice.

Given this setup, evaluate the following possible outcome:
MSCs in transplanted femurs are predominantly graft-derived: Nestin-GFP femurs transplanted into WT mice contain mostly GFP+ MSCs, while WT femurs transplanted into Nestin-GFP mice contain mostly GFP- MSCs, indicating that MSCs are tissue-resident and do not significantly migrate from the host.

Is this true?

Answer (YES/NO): YES